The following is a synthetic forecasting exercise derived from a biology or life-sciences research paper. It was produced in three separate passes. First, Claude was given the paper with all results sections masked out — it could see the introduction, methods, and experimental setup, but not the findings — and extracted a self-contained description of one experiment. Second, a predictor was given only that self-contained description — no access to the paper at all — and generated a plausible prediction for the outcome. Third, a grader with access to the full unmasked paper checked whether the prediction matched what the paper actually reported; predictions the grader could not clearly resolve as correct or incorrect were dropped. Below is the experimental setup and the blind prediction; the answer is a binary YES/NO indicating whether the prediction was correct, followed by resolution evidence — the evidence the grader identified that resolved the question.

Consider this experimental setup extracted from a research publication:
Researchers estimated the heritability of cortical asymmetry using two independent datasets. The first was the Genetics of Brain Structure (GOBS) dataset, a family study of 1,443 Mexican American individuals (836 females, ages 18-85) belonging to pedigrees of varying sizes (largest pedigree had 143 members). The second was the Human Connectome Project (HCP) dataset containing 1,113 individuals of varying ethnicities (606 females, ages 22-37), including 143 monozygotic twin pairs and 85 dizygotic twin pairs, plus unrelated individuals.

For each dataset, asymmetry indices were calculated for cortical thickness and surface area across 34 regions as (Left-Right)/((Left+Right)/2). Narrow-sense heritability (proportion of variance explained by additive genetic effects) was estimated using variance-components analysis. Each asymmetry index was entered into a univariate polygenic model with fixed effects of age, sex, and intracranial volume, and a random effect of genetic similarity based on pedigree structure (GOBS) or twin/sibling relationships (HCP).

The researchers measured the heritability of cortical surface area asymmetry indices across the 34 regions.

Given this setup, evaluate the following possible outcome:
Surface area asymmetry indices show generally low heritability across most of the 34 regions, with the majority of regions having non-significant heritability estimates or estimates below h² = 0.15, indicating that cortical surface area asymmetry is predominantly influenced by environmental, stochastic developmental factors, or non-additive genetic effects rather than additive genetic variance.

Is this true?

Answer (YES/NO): YES